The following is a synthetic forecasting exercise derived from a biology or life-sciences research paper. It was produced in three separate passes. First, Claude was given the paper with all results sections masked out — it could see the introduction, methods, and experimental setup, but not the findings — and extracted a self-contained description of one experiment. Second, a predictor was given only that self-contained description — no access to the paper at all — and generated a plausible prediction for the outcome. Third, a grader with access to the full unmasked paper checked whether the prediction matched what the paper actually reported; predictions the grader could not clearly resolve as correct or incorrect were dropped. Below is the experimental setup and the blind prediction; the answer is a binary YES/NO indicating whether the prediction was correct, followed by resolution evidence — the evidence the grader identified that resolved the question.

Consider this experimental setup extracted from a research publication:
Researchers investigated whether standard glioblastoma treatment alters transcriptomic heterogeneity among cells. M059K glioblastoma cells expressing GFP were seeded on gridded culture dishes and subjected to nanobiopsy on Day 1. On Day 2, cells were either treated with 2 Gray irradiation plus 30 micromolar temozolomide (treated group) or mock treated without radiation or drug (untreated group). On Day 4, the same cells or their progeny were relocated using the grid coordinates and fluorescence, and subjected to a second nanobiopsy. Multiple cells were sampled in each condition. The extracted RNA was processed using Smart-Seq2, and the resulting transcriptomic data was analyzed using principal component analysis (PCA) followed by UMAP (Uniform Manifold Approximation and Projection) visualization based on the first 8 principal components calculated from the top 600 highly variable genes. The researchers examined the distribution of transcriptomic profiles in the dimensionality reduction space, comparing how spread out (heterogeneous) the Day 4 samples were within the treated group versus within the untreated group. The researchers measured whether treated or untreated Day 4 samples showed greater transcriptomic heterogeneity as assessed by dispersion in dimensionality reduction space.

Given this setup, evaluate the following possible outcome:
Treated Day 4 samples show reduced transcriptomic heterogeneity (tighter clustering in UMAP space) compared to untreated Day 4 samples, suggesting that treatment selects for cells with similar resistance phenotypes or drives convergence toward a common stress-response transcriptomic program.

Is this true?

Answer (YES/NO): YES